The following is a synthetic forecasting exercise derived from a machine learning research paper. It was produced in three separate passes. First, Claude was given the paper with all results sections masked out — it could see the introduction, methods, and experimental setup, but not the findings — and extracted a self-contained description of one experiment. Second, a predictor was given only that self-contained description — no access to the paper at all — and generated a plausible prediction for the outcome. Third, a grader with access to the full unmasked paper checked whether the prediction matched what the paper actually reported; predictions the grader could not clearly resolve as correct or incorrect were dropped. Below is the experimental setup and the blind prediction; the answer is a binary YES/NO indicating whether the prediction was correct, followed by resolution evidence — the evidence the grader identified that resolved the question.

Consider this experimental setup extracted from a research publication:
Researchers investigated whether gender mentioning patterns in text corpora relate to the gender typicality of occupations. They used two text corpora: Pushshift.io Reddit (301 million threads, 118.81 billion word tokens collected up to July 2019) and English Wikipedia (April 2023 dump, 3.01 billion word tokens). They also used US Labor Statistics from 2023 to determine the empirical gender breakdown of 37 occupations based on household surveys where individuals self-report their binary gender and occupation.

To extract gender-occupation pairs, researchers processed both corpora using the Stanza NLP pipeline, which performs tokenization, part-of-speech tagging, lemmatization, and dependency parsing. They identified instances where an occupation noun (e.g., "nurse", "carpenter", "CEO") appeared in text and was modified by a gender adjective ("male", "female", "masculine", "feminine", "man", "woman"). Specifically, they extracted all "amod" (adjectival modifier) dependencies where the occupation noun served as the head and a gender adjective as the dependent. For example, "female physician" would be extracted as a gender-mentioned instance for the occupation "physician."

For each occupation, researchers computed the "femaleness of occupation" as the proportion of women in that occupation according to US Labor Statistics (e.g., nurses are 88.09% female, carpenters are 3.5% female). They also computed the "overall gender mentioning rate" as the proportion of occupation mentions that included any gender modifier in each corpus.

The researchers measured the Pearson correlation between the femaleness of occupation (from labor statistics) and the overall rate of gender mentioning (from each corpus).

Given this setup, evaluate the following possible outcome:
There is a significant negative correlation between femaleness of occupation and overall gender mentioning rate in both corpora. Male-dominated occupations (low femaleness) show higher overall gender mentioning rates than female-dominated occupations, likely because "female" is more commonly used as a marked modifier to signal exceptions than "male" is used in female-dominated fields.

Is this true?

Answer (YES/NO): NO